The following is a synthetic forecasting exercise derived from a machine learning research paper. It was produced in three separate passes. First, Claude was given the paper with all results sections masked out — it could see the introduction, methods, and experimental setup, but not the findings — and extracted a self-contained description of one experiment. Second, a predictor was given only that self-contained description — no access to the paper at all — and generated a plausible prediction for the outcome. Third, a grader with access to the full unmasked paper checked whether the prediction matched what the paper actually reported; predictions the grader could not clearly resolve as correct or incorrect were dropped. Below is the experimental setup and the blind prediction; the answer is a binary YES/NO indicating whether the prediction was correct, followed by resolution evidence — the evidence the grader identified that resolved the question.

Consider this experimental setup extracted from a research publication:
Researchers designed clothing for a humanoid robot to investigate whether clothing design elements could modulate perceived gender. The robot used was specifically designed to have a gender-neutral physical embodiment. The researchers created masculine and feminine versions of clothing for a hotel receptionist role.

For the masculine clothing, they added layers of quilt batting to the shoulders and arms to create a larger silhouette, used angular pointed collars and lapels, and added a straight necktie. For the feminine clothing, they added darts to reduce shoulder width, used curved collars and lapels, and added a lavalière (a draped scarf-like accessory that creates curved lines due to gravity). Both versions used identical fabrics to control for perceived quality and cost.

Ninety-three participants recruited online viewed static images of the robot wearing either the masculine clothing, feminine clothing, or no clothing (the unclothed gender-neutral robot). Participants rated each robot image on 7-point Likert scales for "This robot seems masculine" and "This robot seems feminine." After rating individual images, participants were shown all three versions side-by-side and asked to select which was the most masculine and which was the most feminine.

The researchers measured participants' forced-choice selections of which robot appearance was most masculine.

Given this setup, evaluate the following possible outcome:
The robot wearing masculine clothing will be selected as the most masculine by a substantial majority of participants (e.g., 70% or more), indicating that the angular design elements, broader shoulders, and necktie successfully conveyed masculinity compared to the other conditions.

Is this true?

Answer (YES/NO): YES